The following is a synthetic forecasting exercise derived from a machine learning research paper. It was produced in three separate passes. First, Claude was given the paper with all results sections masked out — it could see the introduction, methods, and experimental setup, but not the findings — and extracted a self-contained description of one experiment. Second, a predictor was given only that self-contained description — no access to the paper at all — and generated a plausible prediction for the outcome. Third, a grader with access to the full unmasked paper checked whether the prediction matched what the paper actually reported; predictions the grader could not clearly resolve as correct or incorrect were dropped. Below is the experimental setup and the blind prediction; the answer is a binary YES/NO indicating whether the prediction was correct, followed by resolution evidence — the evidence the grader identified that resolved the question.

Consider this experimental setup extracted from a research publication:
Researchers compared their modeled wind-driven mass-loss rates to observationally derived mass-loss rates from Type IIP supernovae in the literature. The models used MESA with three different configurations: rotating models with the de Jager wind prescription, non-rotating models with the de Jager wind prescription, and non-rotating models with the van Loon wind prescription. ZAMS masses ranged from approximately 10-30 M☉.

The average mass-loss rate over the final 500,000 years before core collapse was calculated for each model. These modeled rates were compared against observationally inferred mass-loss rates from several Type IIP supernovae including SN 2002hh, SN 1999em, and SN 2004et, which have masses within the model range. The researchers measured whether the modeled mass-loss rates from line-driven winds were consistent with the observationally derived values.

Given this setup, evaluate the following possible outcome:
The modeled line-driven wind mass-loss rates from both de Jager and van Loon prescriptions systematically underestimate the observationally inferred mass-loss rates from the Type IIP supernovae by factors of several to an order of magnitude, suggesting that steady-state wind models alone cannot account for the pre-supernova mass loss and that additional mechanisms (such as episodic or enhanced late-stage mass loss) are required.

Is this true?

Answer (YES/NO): NO